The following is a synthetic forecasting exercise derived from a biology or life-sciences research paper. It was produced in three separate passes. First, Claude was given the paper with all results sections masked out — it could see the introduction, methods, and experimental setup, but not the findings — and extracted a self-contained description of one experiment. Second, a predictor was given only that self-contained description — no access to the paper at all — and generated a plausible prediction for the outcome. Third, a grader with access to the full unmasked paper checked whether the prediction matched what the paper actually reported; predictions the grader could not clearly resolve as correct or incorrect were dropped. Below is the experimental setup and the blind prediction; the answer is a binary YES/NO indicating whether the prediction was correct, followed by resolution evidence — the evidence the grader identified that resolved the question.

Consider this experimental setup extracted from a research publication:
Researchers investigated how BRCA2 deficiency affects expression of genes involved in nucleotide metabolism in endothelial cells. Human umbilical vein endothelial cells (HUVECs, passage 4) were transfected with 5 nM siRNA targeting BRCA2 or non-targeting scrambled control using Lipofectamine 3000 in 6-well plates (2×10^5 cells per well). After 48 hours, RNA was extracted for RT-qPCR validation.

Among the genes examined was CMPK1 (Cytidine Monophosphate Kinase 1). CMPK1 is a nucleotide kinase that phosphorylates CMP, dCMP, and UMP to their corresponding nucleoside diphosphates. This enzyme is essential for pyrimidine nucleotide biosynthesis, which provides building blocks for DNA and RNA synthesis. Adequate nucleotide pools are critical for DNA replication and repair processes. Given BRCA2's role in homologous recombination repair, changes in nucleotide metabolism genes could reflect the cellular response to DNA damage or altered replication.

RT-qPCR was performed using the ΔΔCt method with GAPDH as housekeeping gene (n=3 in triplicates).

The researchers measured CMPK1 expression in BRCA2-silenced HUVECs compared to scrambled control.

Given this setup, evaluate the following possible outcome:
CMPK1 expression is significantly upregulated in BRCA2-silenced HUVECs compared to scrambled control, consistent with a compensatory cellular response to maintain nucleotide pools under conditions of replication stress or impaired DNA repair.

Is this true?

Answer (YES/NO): NO